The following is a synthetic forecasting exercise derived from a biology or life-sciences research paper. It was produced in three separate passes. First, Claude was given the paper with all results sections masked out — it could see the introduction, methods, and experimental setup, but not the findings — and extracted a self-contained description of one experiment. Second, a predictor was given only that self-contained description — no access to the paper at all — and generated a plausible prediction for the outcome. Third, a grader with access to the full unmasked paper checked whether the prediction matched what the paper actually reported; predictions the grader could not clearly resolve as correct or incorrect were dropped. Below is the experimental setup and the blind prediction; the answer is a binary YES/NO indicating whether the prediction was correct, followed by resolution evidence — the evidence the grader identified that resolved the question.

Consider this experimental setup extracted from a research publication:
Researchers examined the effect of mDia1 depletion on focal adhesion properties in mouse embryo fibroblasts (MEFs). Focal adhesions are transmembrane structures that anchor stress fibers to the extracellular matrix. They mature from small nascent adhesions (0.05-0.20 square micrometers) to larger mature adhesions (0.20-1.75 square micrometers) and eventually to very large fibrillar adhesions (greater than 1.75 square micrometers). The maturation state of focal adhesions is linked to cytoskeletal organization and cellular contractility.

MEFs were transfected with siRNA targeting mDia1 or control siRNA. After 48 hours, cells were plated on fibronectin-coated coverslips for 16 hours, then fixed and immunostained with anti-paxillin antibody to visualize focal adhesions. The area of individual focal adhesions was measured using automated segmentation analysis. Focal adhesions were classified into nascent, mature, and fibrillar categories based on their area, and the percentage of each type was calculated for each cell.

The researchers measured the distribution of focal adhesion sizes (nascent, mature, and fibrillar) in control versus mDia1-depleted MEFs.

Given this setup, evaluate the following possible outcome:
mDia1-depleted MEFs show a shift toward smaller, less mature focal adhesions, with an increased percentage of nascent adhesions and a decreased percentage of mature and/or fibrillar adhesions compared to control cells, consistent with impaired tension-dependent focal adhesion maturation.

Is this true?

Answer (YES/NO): NO